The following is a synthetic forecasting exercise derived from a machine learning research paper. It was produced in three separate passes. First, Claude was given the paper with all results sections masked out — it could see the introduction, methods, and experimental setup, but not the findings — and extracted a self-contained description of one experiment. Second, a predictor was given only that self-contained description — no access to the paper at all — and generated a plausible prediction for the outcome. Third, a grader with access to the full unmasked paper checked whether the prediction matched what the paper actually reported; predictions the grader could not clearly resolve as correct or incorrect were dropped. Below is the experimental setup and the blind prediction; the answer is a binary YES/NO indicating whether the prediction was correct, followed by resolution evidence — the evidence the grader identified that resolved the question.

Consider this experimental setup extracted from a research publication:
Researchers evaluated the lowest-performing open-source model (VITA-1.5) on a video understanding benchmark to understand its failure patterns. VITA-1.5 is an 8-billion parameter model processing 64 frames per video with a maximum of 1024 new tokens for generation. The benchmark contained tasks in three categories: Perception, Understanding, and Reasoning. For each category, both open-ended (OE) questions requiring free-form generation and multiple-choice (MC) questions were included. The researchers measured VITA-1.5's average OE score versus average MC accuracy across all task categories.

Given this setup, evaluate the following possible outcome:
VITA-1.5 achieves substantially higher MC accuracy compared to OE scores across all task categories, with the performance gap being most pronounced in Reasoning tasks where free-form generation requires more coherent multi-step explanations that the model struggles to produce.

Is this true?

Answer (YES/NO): NO